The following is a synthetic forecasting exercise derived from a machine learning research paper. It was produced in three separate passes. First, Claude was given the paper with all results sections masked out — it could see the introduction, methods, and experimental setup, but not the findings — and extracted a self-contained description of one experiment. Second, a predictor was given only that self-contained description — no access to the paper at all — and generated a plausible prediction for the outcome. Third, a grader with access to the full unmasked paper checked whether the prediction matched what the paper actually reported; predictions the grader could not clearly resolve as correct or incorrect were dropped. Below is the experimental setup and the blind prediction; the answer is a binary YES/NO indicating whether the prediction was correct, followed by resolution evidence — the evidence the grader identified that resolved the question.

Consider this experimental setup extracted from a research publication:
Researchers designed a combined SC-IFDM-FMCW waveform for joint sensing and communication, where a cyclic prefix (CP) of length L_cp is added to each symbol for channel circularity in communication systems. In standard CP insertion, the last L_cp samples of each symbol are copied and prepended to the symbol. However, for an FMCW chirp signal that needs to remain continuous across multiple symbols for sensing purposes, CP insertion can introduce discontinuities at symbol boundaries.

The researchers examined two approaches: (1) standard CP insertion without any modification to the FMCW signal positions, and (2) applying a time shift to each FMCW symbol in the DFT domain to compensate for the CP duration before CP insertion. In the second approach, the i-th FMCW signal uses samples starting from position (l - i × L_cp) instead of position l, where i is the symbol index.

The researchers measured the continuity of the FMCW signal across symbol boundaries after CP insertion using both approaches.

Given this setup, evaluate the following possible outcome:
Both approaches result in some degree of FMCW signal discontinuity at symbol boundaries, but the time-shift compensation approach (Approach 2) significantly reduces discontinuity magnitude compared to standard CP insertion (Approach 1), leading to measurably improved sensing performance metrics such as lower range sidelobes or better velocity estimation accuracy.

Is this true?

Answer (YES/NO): NO